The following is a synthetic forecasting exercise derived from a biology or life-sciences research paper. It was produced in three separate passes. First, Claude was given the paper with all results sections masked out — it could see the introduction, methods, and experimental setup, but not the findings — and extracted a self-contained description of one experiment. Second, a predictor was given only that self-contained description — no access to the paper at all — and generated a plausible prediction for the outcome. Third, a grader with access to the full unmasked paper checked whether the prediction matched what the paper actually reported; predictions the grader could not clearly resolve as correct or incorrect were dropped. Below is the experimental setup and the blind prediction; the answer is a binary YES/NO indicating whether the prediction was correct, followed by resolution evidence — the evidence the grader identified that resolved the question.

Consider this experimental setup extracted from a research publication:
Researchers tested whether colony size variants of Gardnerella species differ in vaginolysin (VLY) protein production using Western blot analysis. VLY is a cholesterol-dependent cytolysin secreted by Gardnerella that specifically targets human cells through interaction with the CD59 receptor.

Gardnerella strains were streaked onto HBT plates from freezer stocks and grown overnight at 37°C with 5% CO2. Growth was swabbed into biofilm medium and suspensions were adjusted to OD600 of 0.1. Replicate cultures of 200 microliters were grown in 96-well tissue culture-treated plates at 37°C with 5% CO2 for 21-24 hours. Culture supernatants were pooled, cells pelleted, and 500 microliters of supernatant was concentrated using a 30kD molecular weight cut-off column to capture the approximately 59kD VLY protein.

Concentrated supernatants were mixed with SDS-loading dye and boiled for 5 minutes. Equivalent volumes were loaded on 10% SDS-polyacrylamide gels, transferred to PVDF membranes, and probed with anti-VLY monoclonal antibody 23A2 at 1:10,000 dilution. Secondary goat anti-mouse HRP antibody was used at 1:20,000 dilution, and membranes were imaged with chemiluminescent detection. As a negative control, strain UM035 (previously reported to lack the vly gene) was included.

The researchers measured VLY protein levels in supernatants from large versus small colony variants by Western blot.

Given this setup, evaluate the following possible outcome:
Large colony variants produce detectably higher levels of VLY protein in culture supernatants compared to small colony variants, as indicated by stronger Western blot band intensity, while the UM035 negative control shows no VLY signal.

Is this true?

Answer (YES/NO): NO